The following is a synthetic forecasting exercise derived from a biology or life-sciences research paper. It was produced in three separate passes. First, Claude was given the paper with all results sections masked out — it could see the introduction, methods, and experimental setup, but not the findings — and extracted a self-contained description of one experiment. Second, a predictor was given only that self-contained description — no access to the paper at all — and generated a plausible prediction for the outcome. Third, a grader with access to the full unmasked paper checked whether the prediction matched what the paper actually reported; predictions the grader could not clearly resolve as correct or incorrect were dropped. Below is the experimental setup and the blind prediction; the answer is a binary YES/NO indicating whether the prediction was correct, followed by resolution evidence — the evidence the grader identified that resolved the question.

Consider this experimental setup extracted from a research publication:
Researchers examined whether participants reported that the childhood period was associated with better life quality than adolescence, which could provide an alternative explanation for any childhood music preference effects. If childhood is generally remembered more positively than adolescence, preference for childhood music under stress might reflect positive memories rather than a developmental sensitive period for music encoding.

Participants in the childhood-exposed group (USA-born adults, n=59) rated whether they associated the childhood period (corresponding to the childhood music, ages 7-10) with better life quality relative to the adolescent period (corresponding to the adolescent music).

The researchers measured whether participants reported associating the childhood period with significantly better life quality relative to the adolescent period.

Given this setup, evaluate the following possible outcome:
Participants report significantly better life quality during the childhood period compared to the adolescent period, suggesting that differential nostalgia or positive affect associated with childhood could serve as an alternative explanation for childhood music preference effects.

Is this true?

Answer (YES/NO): NO